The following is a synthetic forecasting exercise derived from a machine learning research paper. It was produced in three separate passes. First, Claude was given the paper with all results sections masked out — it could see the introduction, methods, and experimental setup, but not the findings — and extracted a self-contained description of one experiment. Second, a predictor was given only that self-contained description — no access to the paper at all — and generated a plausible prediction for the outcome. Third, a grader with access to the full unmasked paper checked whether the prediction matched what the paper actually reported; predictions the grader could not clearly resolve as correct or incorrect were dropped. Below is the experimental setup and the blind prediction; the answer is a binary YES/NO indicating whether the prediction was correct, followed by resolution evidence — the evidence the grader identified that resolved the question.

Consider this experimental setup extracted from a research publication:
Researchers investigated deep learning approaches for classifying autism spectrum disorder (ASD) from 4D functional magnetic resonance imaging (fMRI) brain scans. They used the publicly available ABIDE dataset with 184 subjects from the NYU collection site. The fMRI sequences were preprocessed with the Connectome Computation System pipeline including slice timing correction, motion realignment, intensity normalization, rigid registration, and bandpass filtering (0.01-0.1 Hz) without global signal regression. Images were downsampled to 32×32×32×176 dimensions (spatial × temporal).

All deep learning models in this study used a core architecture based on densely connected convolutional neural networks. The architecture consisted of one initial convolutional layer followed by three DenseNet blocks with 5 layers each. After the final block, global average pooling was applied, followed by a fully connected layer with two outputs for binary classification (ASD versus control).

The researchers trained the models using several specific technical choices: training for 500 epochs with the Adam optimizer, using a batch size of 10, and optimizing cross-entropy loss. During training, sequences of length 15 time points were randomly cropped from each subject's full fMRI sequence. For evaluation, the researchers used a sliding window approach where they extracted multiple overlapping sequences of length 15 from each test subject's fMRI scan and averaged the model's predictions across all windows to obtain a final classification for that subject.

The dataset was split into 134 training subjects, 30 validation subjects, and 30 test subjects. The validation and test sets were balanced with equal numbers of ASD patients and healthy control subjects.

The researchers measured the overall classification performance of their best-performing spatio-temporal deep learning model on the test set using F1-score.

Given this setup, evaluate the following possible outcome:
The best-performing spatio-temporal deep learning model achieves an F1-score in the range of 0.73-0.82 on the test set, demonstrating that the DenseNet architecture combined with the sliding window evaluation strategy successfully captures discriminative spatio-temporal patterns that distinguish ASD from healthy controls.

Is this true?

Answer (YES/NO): NO